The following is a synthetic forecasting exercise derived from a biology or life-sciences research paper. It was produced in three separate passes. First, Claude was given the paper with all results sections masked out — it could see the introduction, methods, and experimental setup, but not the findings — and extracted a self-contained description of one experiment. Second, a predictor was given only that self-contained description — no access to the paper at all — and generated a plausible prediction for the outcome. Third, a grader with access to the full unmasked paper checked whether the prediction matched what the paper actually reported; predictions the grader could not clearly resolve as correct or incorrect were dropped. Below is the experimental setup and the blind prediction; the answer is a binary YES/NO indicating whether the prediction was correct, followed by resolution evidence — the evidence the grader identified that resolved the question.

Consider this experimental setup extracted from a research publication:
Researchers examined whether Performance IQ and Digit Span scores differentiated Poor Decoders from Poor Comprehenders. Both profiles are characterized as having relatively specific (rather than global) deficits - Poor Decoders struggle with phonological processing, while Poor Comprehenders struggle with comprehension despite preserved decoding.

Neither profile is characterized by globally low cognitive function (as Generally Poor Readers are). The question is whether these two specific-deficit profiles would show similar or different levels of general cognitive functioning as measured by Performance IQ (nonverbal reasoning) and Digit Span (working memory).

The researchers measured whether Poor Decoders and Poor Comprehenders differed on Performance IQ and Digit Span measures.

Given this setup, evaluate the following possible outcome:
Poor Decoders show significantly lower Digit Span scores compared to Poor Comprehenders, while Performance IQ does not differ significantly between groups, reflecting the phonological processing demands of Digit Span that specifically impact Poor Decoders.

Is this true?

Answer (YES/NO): NO